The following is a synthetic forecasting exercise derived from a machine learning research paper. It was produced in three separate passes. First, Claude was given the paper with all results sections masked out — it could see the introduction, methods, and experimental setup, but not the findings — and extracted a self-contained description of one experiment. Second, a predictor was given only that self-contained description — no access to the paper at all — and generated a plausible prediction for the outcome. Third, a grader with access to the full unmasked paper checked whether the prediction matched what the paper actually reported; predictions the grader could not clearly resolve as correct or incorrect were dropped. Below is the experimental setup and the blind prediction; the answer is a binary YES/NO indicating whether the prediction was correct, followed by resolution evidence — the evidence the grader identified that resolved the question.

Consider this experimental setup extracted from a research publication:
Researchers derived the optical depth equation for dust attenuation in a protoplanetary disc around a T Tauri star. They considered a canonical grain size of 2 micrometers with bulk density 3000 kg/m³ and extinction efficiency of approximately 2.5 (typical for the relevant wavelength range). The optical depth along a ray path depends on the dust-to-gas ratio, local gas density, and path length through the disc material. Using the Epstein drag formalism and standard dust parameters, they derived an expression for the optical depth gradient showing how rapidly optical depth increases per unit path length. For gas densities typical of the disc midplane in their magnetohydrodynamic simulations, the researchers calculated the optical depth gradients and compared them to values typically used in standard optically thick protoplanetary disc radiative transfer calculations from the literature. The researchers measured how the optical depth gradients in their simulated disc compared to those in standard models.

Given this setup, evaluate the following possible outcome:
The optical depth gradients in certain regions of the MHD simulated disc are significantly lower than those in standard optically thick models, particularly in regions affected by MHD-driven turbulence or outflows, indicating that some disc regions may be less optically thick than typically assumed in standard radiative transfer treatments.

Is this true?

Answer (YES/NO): NO